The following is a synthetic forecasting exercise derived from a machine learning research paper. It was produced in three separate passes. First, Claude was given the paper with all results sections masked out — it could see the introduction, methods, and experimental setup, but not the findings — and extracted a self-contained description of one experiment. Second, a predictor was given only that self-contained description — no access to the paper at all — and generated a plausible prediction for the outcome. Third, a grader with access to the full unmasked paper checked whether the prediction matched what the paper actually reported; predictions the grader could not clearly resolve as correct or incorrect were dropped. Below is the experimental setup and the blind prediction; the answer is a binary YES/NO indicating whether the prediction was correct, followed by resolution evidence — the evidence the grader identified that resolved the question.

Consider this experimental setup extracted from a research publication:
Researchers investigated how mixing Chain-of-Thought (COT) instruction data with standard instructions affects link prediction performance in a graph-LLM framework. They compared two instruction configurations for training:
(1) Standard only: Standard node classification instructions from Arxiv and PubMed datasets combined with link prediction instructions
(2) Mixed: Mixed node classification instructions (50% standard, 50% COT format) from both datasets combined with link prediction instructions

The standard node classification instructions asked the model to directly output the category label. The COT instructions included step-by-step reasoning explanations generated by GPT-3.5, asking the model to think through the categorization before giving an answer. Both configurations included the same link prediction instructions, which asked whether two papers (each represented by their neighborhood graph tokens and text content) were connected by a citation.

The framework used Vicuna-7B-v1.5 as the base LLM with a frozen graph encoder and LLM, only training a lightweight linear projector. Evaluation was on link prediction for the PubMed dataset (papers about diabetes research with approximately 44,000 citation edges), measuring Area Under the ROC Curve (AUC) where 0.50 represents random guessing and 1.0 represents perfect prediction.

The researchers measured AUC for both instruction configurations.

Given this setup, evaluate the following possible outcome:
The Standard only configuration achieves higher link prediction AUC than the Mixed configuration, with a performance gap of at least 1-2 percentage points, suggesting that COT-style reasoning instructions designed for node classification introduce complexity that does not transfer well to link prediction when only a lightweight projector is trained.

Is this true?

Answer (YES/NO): YES